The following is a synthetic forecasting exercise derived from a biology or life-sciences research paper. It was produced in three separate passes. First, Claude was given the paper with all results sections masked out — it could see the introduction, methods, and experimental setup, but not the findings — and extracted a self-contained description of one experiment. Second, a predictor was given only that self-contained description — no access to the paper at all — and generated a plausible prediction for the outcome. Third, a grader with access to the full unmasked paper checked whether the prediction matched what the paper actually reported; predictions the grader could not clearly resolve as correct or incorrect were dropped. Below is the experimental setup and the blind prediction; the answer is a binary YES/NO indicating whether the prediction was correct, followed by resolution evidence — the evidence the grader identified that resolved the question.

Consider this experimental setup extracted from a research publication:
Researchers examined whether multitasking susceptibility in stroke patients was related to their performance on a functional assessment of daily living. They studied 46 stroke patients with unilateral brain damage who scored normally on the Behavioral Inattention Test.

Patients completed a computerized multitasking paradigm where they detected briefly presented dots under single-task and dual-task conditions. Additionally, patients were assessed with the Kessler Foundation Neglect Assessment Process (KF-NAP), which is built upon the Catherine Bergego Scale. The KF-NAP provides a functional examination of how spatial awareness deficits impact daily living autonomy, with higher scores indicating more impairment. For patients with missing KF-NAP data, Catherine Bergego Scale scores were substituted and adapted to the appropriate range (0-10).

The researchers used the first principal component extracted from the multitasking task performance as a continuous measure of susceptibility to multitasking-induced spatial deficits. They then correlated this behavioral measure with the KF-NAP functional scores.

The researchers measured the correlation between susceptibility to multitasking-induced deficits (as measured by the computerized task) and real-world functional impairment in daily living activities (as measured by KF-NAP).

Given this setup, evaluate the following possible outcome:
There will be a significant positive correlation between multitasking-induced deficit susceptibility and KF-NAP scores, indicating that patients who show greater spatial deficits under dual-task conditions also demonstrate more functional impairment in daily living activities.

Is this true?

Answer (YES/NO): YES